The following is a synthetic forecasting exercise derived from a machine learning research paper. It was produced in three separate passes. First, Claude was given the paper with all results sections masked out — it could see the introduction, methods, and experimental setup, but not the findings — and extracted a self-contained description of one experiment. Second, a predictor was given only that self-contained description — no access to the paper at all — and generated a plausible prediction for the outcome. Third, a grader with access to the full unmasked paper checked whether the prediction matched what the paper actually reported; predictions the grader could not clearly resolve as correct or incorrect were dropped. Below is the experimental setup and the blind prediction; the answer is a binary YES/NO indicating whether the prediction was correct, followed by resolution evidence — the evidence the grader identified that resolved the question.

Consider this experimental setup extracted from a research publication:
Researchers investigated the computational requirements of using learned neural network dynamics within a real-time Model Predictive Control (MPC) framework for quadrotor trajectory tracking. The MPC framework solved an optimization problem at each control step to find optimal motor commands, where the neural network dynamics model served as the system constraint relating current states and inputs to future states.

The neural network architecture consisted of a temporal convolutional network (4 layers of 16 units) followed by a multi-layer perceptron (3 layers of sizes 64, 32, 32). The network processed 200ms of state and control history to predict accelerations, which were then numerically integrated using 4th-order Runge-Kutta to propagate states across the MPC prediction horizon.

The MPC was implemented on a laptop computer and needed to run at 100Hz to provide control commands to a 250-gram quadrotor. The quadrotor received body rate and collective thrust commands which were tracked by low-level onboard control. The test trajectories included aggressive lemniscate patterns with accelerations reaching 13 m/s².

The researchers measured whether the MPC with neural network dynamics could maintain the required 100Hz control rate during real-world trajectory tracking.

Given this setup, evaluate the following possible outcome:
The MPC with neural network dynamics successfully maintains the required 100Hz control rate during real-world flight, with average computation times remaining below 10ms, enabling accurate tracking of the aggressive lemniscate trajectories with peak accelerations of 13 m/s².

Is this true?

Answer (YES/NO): NO